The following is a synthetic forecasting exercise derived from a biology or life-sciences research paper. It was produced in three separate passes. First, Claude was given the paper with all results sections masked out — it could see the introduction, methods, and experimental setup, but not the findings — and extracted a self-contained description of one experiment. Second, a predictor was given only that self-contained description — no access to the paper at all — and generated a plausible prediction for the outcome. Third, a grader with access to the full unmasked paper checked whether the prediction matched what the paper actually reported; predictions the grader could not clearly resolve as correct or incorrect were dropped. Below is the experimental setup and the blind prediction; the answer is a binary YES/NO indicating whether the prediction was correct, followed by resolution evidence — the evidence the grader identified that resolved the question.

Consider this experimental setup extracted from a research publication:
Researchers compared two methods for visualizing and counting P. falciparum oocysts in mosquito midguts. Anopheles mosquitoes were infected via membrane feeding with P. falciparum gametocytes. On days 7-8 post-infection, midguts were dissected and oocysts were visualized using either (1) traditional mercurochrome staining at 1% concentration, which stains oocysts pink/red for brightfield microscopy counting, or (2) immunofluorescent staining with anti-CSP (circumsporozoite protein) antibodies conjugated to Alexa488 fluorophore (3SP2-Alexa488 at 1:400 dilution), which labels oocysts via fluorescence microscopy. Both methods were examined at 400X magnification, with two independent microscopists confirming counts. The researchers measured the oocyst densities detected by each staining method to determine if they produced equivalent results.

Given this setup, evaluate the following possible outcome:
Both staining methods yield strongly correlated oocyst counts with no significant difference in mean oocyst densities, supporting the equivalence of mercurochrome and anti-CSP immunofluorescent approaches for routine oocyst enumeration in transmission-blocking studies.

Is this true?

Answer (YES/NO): NO